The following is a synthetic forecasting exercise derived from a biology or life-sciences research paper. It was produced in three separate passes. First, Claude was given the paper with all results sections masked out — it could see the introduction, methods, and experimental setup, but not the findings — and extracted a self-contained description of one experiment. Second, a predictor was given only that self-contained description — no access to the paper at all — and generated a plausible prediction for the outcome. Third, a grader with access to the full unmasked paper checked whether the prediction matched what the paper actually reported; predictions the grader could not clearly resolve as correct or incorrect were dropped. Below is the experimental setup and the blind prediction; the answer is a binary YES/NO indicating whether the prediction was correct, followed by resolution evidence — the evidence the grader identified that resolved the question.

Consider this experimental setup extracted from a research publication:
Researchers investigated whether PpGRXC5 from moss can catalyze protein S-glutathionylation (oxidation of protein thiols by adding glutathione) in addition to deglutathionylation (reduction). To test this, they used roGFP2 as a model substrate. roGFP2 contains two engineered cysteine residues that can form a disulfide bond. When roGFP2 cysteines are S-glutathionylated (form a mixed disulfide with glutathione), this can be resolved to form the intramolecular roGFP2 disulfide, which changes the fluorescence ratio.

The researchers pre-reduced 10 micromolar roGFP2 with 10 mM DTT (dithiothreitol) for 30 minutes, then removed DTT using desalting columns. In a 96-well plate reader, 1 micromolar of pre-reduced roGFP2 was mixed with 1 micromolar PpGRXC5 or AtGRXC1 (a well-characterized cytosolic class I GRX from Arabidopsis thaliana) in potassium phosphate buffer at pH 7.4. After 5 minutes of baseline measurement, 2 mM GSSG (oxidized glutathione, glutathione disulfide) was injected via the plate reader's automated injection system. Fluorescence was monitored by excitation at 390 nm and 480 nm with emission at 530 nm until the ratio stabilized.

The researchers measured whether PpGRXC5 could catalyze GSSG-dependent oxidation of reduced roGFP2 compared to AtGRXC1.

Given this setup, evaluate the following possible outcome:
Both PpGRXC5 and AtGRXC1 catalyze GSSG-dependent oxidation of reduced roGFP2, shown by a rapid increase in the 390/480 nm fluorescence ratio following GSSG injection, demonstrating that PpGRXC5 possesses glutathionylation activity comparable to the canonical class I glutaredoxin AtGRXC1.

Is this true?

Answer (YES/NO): YES